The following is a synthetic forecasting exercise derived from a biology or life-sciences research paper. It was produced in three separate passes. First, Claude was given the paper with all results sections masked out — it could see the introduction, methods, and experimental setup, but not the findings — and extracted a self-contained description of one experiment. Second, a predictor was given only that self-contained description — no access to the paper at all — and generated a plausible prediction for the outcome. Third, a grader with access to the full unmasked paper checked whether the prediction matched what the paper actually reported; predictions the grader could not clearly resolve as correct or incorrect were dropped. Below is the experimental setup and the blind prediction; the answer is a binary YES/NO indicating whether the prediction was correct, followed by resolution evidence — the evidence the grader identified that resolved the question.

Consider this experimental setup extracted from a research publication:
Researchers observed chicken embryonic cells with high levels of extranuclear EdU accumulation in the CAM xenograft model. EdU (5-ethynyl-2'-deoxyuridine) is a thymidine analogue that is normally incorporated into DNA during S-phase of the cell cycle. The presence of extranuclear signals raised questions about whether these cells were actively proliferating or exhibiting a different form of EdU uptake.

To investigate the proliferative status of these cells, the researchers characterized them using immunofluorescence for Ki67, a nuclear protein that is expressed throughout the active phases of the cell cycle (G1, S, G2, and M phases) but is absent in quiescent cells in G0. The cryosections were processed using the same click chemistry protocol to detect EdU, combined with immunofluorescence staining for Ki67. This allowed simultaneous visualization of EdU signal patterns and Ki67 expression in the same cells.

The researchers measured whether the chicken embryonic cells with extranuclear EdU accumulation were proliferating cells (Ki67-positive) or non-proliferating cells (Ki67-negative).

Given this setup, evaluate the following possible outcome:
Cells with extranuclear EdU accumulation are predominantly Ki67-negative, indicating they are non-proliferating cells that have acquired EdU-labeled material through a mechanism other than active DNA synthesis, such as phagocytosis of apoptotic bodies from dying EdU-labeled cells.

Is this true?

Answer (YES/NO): NO